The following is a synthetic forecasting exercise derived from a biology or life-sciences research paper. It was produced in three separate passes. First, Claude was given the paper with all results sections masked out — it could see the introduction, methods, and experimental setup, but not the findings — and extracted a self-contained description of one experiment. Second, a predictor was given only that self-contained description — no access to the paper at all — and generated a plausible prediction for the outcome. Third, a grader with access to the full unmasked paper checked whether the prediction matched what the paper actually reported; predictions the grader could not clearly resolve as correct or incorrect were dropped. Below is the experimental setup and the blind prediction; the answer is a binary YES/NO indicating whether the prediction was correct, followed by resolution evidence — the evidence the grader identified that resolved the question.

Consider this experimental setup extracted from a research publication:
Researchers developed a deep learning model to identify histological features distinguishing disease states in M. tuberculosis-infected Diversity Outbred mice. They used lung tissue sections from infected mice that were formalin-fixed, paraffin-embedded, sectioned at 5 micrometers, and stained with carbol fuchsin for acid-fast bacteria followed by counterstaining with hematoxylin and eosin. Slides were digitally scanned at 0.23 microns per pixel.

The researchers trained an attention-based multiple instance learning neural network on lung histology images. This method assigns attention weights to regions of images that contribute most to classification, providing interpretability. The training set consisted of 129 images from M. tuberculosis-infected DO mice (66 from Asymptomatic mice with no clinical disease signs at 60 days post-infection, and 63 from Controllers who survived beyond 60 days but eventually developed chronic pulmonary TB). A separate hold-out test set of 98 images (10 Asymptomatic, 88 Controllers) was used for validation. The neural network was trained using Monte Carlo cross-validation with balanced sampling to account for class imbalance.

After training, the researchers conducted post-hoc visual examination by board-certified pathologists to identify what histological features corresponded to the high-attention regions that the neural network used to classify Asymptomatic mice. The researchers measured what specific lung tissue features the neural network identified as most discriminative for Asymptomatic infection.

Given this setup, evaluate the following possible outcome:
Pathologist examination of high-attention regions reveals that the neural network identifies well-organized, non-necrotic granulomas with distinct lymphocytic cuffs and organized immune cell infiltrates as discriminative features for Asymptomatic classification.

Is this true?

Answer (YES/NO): NO